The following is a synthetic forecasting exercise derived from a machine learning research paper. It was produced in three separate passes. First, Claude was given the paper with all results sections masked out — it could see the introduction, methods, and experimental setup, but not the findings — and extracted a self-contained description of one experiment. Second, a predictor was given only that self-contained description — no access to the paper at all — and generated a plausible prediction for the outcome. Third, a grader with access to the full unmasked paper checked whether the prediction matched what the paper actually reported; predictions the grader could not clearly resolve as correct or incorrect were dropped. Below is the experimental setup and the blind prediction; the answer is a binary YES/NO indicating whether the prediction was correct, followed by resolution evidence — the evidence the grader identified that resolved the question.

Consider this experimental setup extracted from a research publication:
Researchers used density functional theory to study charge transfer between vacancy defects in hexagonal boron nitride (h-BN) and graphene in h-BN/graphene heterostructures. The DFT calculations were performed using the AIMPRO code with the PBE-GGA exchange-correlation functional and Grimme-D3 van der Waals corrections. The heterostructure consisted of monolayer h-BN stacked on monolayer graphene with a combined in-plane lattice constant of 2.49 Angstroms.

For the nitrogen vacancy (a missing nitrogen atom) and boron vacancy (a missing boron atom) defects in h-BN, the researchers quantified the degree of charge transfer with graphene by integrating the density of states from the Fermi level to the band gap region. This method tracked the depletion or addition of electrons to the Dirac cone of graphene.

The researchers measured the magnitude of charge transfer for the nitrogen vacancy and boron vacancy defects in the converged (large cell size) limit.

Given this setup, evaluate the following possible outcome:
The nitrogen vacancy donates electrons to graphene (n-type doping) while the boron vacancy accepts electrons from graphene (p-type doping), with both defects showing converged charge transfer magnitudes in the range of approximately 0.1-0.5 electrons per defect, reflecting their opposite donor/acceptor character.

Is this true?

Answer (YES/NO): NO